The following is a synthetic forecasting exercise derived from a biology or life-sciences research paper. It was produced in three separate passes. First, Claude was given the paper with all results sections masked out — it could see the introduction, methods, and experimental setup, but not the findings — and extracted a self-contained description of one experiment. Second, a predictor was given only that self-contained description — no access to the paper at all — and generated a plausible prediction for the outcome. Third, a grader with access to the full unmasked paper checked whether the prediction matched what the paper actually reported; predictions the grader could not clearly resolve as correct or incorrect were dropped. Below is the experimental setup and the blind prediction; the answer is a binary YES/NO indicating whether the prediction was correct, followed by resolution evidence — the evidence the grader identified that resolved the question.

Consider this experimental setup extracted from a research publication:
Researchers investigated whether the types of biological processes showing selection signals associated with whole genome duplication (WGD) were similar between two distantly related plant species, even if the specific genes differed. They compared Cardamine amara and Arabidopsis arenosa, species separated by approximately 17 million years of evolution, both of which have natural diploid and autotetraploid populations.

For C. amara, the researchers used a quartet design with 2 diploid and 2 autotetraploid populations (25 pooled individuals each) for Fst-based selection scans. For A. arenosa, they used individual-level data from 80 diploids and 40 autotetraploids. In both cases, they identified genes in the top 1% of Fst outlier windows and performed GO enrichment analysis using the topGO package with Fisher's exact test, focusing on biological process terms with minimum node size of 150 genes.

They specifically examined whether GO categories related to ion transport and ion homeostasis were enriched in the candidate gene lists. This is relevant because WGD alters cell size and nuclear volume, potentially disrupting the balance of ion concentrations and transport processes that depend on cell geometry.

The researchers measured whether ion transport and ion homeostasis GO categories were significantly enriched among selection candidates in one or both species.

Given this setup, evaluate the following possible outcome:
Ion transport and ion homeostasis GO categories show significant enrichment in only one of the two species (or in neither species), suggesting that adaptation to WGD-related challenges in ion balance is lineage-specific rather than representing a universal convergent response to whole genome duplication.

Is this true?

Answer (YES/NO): NO